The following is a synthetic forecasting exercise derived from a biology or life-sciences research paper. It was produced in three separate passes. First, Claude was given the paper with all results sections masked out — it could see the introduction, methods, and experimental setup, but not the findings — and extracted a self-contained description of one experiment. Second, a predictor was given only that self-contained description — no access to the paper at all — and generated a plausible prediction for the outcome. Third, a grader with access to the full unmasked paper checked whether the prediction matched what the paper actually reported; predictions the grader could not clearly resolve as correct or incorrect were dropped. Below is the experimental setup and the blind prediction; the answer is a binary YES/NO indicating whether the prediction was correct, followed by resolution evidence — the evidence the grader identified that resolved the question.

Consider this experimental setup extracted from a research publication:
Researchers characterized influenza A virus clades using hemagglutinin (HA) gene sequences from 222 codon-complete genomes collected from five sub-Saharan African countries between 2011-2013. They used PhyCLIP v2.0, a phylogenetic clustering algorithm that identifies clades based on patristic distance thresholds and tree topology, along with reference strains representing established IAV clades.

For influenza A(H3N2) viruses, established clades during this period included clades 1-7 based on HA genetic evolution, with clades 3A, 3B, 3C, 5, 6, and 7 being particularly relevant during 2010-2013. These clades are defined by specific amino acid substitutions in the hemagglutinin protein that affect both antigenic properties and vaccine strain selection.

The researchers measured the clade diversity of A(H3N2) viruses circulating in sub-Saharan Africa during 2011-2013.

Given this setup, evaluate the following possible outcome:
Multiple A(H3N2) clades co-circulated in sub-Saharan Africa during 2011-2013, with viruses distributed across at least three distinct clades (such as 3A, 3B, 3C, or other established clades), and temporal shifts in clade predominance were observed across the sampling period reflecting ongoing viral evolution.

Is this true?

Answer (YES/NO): NO